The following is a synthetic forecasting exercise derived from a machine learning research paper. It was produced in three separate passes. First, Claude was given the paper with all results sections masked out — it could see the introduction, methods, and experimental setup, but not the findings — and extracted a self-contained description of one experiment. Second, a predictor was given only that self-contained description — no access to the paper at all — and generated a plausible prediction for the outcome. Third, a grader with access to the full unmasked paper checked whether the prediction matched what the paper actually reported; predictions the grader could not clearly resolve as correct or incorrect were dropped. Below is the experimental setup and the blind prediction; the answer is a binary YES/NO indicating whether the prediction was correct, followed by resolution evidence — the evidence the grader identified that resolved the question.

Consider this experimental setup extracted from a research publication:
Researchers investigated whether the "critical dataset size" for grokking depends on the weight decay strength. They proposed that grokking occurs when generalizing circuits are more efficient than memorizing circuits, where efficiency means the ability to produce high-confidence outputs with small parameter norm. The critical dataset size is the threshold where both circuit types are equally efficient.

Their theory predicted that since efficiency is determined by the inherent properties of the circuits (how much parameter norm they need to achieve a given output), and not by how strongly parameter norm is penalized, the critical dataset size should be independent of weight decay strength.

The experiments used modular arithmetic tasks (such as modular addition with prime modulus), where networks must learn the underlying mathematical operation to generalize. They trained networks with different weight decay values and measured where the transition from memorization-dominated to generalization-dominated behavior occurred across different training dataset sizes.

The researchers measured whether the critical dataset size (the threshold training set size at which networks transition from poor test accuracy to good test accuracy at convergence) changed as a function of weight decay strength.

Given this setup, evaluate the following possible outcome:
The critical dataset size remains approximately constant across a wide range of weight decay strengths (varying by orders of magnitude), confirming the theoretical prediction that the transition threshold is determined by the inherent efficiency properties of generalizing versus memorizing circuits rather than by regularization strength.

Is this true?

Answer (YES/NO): YES